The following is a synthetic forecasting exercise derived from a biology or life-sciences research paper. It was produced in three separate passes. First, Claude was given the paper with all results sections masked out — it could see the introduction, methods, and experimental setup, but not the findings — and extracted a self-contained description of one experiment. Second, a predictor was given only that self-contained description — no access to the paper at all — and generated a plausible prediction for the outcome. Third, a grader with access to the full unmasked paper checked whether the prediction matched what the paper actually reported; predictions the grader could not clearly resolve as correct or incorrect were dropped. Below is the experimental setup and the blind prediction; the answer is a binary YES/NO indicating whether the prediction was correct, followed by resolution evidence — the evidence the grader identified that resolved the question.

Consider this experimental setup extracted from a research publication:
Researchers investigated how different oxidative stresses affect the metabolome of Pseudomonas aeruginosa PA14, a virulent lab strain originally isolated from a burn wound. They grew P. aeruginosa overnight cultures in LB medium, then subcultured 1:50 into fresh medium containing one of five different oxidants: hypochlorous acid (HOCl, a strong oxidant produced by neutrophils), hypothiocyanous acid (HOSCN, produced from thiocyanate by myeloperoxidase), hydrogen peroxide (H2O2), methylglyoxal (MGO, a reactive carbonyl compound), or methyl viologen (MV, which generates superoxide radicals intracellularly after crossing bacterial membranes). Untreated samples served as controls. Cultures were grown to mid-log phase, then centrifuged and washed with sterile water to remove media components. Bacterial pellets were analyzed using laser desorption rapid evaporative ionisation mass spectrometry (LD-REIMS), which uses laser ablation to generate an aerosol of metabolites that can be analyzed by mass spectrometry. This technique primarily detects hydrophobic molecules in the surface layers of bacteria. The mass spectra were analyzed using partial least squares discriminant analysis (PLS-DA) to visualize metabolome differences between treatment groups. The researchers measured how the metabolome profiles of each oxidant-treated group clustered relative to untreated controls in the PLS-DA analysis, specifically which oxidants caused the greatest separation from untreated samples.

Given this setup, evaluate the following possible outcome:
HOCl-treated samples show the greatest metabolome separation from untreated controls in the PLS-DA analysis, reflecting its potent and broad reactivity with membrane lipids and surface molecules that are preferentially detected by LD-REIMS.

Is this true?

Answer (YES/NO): NO